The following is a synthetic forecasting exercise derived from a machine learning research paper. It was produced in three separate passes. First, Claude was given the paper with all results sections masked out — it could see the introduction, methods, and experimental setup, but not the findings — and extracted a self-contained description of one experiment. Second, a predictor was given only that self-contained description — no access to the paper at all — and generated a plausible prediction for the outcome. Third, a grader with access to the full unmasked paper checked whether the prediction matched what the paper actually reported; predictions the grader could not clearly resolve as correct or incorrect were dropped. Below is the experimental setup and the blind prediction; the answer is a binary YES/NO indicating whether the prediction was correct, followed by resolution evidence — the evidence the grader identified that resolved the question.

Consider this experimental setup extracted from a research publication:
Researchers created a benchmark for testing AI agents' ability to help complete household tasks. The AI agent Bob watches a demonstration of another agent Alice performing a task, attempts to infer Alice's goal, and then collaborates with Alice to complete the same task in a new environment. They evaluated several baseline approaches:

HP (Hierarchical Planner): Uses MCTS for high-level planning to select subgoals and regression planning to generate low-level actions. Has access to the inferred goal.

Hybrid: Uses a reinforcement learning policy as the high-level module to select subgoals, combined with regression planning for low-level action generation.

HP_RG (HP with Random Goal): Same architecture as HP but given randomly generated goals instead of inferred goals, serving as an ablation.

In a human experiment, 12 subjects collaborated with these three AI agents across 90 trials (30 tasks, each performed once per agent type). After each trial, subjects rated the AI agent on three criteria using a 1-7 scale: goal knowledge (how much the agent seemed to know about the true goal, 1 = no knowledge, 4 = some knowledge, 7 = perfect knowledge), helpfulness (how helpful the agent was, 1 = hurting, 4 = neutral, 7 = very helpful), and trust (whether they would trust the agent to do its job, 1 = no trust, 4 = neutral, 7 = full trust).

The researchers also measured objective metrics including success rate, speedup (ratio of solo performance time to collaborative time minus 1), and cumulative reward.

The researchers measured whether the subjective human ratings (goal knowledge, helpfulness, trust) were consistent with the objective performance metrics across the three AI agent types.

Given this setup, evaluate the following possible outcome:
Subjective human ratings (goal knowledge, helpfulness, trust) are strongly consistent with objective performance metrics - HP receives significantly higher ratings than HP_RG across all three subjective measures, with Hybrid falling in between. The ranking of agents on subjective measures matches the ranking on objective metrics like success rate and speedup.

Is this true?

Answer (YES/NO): NO